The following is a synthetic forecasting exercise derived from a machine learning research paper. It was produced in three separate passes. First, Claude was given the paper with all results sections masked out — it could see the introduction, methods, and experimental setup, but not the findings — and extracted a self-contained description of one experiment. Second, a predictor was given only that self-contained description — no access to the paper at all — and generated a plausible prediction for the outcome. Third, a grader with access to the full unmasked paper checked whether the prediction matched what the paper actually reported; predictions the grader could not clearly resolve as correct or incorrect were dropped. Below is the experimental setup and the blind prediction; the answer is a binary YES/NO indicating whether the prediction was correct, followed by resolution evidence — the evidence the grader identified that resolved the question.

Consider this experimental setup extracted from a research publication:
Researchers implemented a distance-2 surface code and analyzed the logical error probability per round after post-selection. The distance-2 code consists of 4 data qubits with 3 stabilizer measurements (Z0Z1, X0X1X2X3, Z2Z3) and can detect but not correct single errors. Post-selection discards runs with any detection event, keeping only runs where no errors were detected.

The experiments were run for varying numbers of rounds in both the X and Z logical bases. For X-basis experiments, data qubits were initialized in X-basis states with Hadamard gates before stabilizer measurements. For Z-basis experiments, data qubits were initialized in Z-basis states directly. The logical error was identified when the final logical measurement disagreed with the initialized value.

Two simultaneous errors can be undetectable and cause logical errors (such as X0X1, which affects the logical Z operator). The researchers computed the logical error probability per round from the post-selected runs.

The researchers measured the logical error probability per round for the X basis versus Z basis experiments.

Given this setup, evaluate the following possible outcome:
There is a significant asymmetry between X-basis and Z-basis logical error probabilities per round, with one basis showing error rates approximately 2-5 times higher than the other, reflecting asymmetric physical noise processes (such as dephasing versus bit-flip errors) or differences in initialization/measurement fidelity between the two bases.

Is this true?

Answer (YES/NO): NO